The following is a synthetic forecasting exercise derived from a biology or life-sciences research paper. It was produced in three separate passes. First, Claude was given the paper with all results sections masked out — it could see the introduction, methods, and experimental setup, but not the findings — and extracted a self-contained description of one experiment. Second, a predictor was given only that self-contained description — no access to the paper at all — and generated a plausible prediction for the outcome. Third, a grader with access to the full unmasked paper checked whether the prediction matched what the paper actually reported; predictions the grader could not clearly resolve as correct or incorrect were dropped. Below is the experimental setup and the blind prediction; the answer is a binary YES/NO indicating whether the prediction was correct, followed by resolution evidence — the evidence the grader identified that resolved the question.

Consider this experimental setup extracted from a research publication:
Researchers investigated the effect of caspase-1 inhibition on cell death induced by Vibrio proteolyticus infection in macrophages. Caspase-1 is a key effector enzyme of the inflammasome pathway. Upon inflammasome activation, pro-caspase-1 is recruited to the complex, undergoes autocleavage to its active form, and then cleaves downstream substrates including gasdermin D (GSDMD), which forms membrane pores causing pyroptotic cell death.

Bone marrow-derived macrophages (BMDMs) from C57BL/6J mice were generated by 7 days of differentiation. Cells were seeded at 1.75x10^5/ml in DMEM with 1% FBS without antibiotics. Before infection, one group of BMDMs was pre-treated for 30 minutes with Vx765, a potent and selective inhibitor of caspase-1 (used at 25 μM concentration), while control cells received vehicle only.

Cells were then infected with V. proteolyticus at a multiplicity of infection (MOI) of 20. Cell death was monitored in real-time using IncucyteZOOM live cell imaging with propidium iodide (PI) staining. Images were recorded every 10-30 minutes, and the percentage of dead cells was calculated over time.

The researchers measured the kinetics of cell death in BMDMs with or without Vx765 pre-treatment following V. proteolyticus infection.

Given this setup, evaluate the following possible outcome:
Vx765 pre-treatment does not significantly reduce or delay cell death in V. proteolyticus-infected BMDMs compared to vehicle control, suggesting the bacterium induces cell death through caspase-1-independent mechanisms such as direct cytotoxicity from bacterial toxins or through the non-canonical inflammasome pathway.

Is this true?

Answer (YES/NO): NO